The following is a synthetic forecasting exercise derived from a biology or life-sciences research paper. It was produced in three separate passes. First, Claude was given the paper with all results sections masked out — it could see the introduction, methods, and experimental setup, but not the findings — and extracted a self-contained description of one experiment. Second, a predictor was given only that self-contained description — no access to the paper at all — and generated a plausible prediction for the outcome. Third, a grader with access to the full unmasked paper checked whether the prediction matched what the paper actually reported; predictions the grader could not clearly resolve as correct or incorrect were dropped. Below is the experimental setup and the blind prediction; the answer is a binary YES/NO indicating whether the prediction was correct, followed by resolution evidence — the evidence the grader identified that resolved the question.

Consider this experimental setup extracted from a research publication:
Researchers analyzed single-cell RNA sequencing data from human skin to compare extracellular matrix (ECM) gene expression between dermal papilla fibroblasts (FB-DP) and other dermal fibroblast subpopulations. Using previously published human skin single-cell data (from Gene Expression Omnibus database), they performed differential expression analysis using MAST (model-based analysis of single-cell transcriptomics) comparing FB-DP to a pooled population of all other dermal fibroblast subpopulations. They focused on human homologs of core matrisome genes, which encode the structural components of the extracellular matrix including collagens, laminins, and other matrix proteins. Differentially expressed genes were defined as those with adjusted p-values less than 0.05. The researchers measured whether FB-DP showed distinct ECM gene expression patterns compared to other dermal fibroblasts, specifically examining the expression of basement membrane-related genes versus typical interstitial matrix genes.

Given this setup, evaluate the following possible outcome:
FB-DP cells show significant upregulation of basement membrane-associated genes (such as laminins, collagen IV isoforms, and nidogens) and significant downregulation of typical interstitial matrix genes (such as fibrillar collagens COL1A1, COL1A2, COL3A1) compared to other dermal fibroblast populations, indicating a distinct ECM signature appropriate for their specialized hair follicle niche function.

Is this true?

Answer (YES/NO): NO